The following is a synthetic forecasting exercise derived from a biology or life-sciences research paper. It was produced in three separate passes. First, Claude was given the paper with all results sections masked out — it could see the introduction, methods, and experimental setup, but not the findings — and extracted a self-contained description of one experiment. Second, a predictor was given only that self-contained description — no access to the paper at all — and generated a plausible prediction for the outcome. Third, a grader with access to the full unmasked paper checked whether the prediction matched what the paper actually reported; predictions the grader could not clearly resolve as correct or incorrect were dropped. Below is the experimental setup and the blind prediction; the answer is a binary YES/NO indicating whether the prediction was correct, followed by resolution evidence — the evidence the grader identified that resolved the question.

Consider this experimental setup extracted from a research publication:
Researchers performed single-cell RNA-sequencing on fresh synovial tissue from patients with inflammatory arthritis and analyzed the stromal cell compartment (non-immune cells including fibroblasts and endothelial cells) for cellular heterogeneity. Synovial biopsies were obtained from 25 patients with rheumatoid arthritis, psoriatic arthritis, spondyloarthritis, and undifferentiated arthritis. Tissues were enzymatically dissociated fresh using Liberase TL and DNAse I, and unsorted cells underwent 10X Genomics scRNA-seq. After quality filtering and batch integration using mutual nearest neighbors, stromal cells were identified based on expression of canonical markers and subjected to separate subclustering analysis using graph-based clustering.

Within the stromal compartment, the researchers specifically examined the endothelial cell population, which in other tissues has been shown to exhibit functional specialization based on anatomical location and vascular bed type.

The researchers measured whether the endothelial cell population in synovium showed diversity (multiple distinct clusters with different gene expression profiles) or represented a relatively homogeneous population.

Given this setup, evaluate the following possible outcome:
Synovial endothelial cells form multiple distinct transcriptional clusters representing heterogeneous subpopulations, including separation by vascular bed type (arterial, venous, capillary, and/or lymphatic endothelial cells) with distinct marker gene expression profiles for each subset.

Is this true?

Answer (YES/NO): YES